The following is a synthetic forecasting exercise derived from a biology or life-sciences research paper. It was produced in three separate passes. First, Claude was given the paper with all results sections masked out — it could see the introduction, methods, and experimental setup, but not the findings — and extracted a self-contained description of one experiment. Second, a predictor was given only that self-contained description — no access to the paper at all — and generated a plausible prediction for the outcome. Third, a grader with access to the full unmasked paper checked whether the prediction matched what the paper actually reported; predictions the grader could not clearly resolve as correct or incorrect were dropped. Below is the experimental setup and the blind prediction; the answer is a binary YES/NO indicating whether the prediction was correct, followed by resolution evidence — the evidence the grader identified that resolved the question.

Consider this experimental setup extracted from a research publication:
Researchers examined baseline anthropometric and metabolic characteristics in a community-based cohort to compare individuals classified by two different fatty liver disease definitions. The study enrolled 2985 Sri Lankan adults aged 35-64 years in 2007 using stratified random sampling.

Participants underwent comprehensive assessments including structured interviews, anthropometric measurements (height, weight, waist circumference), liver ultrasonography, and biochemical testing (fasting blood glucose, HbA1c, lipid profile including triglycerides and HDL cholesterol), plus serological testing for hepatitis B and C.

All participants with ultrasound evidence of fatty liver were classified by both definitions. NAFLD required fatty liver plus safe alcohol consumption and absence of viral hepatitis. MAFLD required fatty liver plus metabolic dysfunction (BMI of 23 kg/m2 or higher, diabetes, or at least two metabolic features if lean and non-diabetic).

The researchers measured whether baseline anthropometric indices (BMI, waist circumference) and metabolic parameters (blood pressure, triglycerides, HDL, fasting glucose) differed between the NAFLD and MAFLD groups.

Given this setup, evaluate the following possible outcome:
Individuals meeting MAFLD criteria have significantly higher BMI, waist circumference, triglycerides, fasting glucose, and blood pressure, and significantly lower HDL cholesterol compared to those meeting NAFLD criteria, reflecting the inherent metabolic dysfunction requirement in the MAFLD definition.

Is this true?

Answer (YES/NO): NO